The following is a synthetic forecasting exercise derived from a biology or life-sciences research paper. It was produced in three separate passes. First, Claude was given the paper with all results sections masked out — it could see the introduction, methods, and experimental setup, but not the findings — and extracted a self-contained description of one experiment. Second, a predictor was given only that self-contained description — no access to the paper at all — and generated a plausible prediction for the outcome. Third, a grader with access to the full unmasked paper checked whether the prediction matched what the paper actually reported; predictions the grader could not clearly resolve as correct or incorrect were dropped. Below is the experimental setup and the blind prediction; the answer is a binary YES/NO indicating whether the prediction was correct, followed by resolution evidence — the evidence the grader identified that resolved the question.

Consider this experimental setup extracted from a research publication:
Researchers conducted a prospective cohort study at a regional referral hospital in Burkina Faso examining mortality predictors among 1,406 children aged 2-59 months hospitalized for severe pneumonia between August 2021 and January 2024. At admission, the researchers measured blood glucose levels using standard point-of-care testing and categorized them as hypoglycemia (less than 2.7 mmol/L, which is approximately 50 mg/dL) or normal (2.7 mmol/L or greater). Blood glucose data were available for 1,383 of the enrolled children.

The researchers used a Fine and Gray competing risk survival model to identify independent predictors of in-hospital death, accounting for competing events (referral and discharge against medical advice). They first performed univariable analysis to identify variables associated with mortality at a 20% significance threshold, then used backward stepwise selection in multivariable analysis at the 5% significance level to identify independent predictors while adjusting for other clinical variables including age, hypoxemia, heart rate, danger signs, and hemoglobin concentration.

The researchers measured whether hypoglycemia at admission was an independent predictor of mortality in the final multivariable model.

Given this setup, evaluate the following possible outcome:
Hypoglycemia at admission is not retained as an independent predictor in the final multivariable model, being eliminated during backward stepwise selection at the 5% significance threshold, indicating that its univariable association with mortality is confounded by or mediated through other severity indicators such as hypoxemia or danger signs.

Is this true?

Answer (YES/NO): NO